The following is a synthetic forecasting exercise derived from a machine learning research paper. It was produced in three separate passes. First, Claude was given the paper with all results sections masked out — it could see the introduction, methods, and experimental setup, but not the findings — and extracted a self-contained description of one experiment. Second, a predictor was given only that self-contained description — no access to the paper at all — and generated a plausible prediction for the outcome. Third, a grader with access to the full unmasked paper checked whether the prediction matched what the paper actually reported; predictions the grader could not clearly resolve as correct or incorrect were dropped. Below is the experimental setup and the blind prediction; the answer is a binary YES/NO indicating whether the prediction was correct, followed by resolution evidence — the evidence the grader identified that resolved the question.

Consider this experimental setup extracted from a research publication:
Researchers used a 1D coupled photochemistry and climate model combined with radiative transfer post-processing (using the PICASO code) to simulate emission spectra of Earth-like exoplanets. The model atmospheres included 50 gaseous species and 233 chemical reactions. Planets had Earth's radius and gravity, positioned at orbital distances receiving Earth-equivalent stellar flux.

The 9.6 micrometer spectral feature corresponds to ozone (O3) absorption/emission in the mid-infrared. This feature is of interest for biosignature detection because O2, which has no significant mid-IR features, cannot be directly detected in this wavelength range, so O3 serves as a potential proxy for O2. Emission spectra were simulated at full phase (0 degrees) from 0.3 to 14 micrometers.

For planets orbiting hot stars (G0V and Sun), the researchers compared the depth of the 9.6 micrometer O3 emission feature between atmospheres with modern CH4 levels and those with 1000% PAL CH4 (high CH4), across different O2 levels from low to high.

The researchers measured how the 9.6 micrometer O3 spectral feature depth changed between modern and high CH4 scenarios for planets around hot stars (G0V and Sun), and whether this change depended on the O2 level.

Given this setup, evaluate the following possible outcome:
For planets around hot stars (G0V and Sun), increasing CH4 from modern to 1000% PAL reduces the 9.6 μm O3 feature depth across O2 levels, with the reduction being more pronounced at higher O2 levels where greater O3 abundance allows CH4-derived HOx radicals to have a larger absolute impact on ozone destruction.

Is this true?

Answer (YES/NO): NO